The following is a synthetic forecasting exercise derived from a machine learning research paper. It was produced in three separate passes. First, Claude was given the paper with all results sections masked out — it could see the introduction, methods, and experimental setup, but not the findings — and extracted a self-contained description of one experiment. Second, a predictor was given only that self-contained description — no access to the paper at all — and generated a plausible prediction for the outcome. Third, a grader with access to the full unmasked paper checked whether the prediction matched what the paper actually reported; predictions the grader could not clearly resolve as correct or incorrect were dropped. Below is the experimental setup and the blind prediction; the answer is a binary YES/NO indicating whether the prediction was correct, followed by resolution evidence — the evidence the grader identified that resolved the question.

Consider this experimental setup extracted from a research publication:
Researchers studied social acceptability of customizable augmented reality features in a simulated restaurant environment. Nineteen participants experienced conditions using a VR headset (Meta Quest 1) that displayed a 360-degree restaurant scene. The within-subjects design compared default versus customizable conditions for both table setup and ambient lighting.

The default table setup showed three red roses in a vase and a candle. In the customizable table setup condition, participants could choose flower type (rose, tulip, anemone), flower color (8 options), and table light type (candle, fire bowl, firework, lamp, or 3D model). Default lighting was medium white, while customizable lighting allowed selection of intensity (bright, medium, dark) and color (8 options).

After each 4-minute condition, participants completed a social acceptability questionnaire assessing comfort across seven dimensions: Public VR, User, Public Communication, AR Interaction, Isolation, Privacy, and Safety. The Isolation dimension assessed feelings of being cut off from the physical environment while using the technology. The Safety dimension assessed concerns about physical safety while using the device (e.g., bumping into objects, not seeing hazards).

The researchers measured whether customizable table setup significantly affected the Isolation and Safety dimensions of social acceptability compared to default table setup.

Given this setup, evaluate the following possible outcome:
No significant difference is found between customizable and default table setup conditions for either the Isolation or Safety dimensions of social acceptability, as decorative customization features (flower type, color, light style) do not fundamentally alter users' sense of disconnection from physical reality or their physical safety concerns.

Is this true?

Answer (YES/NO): NO